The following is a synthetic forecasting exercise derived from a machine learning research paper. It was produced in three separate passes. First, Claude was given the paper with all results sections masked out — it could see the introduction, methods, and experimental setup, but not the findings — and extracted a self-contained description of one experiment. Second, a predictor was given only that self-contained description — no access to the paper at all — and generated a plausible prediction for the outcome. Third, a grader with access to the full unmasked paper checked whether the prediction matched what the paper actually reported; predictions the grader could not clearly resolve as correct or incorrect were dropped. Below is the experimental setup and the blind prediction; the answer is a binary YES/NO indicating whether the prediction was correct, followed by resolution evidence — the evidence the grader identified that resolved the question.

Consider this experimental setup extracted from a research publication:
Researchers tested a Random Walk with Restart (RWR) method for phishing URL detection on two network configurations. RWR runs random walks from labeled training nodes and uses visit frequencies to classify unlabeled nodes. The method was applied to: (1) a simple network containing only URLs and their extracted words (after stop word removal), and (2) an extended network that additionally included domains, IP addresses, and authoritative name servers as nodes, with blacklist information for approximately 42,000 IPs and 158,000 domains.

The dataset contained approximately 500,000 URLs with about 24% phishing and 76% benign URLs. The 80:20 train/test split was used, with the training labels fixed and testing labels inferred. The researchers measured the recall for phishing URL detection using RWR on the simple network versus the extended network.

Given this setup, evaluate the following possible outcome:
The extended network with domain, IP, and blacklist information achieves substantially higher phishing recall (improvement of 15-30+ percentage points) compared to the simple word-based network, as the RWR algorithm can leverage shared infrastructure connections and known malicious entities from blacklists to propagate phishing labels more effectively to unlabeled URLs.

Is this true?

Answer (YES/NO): NO